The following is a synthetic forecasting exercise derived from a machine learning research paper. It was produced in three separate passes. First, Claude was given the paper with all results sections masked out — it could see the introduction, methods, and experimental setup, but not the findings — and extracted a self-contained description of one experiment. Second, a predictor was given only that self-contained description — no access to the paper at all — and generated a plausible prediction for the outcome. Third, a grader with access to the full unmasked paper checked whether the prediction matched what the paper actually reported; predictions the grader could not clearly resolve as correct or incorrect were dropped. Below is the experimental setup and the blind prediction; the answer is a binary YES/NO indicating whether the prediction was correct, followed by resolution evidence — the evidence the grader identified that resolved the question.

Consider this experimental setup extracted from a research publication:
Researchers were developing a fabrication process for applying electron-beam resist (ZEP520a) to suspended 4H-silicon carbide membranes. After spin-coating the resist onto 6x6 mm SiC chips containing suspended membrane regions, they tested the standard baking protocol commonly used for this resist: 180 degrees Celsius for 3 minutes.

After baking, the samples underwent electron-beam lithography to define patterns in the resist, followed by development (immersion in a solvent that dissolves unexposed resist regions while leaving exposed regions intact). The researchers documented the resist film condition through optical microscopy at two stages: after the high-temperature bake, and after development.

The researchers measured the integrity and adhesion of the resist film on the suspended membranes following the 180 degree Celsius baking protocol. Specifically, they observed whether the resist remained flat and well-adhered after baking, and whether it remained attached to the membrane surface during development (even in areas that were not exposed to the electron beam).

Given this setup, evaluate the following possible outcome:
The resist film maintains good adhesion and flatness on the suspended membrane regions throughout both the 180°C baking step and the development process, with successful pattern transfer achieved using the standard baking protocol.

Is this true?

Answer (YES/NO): NO